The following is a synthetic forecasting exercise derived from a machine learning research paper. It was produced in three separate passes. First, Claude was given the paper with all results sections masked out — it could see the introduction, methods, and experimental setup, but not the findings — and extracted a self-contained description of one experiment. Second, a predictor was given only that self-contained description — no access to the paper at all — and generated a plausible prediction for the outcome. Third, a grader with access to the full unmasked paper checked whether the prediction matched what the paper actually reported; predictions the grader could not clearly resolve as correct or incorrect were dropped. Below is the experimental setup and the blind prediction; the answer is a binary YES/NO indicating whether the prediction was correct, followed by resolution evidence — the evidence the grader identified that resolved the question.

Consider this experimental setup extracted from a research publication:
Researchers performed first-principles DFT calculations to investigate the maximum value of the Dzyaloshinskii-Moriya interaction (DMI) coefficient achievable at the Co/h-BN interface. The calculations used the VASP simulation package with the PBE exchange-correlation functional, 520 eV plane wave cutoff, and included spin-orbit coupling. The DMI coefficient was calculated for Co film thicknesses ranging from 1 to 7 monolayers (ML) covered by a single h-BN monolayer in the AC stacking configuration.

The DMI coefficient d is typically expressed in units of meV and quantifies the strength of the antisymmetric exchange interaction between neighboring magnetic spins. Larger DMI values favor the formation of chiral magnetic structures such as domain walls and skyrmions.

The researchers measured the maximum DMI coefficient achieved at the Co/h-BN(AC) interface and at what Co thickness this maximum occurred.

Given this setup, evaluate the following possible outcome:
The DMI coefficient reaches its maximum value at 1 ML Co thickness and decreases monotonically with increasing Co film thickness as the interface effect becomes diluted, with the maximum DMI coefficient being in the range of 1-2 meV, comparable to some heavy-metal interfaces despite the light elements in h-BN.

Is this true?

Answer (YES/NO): NO